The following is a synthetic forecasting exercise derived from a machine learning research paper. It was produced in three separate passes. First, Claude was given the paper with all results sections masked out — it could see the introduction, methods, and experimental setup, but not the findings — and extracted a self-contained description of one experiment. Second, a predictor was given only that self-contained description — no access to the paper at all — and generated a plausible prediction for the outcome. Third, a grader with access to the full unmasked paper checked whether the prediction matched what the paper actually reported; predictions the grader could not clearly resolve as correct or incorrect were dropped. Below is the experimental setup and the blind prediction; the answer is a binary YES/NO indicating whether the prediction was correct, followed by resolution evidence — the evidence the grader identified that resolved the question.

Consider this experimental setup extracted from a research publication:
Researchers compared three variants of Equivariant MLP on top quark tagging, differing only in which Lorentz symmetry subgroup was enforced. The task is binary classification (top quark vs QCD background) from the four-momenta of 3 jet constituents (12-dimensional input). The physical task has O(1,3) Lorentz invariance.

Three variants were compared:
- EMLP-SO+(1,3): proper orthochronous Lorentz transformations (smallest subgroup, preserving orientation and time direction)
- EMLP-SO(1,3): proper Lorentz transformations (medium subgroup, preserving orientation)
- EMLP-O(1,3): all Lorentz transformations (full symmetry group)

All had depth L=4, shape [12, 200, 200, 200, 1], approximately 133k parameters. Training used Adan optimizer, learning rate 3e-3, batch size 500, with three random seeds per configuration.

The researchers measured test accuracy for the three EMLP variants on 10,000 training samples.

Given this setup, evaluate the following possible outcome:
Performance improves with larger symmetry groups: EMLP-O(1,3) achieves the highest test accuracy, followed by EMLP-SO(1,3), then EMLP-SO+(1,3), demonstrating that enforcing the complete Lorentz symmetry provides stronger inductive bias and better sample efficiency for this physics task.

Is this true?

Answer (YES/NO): NO